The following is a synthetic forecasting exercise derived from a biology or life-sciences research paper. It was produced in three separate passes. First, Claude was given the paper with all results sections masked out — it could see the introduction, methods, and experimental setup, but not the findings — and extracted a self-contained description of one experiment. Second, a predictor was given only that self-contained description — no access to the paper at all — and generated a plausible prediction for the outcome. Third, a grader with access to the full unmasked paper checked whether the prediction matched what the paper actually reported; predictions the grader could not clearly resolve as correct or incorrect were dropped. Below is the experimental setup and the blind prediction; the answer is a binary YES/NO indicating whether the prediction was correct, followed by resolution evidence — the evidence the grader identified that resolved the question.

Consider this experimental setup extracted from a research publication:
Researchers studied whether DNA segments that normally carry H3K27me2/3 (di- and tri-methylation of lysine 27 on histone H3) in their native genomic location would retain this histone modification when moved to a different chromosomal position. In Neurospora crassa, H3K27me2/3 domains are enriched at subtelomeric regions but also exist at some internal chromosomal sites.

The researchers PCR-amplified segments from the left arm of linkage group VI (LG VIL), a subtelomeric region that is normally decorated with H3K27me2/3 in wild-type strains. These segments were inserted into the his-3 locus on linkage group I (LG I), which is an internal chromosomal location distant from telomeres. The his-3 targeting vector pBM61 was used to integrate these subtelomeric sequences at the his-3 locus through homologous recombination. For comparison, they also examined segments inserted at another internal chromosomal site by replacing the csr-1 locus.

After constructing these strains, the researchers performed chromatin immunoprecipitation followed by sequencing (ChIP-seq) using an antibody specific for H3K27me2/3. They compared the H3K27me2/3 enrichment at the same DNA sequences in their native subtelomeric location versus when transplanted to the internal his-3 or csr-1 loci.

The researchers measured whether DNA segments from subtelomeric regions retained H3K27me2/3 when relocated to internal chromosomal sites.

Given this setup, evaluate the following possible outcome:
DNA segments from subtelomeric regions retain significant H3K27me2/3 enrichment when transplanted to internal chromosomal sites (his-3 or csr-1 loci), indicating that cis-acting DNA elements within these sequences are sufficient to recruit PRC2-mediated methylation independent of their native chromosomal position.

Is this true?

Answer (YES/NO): NO